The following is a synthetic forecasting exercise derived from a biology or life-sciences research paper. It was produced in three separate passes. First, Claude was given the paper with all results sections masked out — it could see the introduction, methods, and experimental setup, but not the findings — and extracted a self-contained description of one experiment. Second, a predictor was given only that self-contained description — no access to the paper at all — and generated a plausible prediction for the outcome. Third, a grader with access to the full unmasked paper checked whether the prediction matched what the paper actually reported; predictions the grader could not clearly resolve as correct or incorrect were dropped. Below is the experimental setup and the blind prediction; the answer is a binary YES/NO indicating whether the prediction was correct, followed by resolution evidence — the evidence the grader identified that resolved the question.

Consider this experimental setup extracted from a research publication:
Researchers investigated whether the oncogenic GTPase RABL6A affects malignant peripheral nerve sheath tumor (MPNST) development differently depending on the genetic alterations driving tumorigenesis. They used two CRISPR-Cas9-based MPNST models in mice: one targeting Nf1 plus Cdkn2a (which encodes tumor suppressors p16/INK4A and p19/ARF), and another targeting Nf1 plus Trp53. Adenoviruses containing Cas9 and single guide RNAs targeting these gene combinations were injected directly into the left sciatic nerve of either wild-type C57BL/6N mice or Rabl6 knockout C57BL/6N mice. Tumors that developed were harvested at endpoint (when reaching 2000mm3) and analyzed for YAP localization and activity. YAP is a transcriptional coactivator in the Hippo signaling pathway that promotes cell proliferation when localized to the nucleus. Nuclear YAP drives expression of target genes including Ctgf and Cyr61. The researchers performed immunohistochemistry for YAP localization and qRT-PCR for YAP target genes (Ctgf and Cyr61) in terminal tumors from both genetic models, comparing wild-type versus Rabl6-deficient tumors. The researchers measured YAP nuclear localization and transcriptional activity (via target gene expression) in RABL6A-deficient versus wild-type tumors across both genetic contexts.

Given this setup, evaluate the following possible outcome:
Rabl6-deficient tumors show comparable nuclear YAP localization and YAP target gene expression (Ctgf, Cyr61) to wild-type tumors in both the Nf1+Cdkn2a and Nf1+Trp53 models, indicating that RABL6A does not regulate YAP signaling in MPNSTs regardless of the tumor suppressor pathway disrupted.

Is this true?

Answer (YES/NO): NO